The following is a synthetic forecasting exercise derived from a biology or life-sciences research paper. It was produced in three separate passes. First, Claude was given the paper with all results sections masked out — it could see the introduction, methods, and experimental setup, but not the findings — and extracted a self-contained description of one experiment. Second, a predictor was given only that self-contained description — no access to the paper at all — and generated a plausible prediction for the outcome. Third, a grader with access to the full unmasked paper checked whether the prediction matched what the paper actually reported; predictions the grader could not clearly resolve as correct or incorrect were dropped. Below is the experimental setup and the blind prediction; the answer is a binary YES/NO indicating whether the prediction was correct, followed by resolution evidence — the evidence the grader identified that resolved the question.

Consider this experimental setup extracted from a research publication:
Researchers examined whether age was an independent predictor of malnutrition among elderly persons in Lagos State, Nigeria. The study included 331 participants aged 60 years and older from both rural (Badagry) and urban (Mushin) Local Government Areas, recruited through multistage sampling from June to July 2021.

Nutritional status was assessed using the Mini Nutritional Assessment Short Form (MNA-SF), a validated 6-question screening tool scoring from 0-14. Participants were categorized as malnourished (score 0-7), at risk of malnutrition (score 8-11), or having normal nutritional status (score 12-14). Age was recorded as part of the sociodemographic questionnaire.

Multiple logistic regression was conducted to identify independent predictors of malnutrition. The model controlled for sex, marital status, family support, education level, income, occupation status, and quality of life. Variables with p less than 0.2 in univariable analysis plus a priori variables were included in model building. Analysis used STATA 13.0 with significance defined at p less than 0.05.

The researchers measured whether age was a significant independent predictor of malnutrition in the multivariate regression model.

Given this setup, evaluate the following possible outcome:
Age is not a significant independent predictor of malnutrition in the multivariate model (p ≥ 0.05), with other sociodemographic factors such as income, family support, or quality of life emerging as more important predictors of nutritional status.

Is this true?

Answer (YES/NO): NO